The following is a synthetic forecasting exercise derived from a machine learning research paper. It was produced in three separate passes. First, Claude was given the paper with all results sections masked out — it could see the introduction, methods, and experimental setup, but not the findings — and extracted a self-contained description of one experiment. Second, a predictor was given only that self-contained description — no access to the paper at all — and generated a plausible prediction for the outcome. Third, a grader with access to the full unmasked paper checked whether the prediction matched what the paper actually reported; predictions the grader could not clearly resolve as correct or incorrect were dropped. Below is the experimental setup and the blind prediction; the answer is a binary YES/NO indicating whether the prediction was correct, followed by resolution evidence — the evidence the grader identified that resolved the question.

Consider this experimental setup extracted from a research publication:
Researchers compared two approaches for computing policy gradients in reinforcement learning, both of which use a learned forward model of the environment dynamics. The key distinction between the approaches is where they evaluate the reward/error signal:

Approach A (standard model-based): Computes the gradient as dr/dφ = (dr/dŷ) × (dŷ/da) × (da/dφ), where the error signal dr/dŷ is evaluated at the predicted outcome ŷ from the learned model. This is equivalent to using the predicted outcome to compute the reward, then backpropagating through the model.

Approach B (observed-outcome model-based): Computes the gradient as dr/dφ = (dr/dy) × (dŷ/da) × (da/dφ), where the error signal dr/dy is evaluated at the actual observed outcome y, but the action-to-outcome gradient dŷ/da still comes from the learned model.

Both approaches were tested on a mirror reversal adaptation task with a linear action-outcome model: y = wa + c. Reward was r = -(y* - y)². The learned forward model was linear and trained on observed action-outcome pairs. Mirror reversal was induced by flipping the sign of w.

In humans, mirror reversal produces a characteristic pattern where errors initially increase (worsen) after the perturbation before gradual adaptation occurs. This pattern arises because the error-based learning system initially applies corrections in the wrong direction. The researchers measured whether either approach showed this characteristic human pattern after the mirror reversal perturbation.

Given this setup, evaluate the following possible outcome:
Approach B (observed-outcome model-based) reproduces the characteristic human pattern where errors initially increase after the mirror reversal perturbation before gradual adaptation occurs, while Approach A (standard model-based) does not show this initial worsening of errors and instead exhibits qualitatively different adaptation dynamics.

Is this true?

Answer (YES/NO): YES